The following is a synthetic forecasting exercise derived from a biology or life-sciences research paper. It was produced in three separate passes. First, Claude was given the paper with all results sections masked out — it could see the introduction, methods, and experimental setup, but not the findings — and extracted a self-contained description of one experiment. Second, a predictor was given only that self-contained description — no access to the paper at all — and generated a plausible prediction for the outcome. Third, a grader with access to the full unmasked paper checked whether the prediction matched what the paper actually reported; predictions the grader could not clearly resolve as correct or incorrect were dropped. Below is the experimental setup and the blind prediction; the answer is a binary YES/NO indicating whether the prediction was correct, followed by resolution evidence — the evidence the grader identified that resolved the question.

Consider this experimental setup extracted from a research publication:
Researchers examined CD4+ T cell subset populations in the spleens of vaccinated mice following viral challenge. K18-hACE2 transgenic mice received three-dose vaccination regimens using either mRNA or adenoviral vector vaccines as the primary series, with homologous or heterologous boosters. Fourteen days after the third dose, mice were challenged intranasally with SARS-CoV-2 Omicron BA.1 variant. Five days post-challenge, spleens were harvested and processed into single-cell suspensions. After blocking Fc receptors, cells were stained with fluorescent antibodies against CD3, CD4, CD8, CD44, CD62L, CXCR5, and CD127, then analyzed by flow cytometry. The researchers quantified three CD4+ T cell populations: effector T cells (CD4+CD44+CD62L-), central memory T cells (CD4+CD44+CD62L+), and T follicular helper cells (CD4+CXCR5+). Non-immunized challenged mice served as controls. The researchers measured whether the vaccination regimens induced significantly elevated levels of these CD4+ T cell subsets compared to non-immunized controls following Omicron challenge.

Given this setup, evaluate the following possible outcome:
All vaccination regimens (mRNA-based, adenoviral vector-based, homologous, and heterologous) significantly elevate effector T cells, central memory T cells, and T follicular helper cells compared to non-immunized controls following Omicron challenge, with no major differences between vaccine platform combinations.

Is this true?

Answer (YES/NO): NO